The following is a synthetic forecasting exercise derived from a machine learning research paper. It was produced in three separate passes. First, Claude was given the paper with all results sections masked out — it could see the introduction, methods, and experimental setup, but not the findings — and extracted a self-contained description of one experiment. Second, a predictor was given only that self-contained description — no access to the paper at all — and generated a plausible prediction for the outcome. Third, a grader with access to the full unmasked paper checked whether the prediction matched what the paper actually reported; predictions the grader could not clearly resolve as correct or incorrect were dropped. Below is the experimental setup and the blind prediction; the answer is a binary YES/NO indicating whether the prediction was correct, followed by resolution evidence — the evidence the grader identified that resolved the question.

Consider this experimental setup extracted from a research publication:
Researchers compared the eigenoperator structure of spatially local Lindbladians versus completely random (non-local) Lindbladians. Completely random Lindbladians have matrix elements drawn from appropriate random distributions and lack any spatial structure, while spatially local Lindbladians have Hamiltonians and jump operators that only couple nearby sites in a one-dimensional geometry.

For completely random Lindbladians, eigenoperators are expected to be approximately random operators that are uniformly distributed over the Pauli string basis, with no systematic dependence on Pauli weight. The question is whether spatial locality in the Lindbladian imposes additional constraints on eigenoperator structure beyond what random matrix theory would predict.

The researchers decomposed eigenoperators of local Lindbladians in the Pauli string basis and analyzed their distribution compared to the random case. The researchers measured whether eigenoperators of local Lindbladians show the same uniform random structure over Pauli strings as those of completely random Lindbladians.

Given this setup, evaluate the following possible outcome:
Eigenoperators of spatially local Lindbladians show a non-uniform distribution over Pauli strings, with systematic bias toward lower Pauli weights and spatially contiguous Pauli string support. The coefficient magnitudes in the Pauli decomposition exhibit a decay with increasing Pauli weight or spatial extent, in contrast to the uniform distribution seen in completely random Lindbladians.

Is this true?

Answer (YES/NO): NO